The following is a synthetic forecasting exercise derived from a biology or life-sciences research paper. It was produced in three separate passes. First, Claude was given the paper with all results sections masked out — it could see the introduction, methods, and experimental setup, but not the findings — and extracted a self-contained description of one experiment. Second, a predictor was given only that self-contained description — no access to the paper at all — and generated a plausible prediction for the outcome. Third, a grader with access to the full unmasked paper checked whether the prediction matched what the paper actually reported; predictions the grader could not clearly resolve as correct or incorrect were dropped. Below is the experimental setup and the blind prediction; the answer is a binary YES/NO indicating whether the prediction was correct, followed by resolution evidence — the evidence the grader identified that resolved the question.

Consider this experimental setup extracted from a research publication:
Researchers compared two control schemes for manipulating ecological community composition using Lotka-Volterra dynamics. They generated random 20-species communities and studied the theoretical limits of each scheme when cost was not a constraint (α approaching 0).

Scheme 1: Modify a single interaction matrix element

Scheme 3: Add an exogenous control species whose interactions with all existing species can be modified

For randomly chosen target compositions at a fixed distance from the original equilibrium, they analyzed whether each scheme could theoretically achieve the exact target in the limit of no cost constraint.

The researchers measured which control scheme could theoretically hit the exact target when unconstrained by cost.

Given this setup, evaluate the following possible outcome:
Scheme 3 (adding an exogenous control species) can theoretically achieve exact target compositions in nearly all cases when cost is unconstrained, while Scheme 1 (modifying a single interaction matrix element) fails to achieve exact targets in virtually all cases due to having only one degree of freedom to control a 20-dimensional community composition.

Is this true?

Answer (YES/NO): YES